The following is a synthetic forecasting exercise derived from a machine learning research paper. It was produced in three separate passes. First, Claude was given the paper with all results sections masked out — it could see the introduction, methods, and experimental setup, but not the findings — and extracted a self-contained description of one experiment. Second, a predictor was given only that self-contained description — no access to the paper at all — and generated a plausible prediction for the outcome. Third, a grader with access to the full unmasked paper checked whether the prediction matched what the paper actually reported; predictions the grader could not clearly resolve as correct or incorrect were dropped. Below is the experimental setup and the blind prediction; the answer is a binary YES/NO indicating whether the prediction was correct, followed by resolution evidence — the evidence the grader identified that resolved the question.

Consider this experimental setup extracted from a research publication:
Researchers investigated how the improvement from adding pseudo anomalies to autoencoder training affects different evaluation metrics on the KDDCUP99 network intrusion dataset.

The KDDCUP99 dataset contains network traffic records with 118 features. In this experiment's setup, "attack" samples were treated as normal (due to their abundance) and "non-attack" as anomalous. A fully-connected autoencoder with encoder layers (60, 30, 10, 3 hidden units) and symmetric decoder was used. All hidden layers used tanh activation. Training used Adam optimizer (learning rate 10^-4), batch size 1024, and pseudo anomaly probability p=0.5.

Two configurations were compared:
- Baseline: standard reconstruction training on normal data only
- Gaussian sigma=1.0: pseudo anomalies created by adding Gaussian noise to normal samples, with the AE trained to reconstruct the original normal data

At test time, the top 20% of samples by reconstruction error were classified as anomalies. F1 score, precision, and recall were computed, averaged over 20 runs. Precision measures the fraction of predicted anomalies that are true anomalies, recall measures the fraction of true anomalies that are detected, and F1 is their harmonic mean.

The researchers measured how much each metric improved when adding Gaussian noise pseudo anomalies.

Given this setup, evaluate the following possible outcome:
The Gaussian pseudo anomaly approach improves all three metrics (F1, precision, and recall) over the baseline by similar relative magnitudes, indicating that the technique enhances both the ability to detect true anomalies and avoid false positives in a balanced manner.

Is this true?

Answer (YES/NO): NO